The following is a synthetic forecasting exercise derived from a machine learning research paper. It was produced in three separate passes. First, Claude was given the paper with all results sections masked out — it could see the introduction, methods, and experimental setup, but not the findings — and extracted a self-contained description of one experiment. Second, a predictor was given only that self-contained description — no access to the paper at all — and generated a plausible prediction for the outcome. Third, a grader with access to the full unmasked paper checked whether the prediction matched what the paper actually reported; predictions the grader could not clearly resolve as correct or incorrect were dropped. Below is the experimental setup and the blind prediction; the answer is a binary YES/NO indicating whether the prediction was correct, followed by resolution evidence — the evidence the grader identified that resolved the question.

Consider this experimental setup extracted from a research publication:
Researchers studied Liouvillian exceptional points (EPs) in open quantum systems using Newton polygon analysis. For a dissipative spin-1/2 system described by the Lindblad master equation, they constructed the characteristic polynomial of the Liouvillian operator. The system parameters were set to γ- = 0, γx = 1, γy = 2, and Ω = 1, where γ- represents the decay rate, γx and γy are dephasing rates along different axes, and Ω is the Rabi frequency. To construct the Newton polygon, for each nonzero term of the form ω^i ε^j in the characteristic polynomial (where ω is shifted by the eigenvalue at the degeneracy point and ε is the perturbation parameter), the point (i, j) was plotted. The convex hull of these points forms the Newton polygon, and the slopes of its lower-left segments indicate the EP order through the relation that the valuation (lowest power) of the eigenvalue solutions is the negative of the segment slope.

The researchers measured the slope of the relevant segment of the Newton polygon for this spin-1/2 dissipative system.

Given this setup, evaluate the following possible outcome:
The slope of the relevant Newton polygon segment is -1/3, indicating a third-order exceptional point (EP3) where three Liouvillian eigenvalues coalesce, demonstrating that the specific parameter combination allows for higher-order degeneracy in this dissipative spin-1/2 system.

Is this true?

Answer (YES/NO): NO